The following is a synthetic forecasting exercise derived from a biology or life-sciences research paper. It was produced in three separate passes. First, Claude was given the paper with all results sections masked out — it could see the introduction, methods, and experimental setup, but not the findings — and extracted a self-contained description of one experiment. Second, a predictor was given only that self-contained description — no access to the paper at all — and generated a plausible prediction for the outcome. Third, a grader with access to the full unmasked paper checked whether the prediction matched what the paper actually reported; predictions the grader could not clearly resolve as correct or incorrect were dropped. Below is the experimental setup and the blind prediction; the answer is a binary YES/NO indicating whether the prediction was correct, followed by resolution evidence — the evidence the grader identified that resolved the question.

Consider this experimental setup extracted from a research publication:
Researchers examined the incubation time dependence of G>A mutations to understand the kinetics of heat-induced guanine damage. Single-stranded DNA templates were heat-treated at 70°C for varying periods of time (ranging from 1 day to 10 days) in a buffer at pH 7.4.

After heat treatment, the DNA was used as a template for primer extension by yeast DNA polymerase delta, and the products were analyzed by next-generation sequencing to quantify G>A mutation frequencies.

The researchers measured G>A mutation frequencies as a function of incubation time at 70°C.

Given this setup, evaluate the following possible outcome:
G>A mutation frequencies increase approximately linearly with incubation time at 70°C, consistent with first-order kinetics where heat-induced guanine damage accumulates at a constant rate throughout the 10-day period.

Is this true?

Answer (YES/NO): YES